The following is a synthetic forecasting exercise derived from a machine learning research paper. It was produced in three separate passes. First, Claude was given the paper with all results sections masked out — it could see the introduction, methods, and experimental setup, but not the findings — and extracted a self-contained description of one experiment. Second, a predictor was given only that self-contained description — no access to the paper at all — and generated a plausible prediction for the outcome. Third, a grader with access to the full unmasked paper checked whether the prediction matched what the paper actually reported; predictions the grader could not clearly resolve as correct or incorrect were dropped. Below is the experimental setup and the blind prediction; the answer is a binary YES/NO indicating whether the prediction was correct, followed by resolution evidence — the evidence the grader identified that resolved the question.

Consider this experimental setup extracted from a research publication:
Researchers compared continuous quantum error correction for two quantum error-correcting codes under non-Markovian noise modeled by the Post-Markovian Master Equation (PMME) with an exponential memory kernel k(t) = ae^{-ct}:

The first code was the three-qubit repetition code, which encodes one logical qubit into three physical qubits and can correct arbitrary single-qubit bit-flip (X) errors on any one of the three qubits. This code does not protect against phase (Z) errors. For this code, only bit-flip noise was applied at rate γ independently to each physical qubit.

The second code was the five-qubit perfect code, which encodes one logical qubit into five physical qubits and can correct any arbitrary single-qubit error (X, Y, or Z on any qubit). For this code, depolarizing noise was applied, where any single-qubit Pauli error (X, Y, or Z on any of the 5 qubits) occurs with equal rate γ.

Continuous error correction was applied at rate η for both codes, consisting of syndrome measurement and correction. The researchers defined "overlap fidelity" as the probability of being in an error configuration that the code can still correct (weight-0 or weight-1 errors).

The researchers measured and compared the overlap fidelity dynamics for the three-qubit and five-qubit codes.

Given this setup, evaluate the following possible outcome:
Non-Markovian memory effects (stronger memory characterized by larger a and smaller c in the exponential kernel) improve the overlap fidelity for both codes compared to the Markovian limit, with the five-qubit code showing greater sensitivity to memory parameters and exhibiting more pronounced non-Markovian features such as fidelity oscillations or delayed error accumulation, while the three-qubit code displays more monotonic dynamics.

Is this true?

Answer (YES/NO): NO